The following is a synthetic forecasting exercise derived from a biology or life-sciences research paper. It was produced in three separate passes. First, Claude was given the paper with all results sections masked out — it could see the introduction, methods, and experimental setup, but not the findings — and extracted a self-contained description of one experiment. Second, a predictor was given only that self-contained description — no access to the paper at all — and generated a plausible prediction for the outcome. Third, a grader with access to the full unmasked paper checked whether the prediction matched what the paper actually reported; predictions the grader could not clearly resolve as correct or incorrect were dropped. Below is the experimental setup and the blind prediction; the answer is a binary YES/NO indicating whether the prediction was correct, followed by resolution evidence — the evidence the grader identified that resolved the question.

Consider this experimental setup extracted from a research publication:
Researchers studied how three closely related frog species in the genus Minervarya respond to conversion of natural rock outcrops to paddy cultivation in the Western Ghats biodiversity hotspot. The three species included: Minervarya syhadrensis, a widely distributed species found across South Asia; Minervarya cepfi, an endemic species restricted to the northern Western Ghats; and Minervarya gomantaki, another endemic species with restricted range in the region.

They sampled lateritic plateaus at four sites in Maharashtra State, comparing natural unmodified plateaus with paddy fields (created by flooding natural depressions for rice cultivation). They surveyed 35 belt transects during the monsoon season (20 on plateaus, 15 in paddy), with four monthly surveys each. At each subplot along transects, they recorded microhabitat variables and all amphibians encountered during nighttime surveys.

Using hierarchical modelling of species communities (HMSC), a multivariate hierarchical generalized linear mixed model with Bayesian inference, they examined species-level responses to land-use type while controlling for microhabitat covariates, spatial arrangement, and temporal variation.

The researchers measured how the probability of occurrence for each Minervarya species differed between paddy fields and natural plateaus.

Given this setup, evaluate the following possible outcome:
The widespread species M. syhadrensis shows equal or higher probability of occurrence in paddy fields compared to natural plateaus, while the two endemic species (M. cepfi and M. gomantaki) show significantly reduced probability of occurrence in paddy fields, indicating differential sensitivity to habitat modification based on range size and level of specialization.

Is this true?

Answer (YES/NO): YES